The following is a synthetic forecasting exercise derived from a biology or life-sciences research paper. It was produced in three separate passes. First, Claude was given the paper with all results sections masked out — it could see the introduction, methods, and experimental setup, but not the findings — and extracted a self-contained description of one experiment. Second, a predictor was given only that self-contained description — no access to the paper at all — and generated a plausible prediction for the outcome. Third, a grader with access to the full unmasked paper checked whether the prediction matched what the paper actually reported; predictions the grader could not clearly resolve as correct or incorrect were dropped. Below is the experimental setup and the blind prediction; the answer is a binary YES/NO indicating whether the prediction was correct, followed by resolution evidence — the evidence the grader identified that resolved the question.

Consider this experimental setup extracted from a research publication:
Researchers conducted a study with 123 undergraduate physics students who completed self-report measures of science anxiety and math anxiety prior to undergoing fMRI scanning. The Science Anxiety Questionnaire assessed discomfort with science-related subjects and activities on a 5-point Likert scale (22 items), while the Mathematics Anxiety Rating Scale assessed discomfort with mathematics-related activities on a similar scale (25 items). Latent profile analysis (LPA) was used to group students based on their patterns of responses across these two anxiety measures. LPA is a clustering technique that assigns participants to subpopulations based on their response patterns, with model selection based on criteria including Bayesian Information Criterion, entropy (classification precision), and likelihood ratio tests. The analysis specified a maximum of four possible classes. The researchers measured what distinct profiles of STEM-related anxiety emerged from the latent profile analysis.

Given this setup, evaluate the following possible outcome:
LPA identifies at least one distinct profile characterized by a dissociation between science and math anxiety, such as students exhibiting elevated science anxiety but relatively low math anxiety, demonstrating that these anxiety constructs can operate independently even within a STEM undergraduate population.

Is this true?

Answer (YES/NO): YES